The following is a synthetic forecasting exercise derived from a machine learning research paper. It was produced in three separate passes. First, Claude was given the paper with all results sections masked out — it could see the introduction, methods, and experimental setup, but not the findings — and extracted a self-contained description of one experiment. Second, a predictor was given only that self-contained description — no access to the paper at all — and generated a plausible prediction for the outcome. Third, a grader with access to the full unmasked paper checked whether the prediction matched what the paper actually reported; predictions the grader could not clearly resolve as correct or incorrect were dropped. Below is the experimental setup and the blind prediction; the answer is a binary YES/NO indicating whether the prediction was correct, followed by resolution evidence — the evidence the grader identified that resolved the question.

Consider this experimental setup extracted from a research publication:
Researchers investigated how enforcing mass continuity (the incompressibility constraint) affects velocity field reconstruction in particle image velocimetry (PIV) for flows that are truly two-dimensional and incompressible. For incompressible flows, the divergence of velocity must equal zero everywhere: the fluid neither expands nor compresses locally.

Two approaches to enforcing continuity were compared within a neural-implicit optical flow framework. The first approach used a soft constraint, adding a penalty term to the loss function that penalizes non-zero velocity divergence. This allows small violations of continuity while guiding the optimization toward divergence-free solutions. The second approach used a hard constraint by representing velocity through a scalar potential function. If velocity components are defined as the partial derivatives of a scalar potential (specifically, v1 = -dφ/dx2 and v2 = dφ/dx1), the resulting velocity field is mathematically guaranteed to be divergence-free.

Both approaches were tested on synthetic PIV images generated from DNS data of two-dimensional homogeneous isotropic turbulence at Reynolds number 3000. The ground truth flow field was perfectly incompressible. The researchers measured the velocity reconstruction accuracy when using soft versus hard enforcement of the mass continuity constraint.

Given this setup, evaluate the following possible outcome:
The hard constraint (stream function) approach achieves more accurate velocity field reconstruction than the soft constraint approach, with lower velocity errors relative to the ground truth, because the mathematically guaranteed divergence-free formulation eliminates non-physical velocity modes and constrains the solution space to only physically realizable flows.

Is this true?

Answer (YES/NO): NO